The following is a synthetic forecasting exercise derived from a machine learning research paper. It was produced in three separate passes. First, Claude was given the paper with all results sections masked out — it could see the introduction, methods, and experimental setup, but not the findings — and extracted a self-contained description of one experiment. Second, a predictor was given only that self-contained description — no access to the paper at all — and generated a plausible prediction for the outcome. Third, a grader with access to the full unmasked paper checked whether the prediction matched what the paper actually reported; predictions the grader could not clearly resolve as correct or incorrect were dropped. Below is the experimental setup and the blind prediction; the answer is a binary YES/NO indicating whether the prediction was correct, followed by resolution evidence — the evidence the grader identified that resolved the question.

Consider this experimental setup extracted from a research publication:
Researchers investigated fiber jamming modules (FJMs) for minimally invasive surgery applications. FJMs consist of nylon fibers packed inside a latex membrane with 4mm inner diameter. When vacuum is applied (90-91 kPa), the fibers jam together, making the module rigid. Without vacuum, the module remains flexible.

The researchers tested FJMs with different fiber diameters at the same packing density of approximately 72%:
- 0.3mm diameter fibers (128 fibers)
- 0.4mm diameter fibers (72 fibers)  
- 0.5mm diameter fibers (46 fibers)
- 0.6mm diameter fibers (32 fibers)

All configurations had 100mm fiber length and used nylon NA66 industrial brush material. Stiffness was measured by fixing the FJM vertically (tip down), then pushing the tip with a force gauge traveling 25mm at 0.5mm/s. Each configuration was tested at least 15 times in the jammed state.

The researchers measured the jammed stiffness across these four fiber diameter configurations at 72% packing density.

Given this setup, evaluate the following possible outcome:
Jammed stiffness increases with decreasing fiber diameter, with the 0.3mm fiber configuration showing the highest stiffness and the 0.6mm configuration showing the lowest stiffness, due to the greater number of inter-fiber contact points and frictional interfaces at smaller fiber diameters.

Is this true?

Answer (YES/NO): NO